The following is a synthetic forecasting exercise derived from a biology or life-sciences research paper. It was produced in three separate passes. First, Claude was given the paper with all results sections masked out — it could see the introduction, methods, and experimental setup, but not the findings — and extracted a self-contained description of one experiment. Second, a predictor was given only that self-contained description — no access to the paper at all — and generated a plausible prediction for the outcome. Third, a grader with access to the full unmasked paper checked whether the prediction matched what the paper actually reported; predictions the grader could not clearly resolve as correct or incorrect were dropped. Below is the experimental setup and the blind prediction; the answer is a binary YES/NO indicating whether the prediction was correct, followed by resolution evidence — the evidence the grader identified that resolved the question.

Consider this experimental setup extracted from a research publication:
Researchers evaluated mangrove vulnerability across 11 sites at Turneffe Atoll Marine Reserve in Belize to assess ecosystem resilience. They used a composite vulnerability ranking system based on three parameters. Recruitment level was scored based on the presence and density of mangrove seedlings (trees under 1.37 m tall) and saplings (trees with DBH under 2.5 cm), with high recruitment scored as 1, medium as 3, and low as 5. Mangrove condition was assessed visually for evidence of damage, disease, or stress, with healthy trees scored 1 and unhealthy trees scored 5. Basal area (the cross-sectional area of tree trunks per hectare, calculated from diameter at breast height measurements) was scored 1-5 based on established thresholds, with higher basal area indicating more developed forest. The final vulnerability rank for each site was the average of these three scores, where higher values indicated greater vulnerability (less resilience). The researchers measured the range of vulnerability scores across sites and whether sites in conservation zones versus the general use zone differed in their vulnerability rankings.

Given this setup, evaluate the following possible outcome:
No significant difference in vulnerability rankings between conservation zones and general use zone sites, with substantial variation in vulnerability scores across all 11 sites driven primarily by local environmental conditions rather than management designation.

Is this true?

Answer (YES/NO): YES